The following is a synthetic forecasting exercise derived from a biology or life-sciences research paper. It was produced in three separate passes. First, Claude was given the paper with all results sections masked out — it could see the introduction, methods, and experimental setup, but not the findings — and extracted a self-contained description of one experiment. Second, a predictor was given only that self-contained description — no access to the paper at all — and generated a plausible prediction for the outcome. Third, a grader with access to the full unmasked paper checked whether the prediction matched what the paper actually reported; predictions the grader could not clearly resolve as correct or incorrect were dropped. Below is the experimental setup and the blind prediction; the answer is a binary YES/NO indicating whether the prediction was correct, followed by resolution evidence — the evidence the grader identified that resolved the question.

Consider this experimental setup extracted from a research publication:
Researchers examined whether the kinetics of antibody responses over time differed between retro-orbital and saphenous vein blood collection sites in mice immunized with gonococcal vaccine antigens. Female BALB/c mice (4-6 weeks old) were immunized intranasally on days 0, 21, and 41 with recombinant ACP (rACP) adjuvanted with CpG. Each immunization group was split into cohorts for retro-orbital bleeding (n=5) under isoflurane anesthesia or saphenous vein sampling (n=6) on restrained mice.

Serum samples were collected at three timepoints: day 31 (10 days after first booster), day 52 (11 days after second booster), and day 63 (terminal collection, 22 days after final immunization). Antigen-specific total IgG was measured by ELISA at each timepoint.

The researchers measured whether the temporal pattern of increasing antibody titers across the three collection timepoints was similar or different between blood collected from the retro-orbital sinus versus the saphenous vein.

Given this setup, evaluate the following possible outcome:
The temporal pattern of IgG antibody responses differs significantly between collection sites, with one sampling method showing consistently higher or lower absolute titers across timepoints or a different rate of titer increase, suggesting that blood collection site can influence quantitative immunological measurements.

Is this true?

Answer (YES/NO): NO